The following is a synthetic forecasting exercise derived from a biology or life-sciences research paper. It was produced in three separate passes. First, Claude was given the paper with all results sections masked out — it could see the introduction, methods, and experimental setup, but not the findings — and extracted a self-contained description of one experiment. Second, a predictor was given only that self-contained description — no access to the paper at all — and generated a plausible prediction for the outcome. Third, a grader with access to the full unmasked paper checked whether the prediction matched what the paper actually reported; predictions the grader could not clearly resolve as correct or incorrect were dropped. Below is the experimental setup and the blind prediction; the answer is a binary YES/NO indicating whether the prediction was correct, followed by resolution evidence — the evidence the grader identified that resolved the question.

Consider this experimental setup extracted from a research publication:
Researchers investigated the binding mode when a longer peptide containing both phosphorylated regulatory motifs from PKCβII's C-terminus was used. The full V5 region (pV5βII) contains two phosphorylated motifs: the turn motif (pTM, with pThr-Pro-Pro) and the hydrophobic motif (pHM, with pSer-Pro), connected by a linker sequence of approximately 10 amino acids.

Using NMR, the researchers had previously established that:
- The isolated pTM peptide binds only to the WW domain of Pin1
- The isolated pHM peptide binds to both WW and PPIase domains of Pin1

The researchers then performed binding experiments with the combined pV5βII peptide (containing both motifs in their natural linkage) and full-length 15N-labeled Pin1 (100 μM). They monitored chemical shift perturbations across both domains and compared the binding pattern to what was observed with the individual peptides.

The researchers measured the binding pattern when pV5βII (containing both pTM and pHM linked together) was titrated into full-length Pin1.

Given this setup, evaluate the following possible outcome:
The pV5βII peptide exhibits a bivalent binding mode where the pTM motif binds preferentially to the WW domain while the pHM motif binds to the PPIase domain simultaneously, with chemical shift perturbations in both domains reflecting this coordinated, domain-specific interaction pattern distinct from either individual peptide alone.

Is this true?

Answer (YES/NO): YES